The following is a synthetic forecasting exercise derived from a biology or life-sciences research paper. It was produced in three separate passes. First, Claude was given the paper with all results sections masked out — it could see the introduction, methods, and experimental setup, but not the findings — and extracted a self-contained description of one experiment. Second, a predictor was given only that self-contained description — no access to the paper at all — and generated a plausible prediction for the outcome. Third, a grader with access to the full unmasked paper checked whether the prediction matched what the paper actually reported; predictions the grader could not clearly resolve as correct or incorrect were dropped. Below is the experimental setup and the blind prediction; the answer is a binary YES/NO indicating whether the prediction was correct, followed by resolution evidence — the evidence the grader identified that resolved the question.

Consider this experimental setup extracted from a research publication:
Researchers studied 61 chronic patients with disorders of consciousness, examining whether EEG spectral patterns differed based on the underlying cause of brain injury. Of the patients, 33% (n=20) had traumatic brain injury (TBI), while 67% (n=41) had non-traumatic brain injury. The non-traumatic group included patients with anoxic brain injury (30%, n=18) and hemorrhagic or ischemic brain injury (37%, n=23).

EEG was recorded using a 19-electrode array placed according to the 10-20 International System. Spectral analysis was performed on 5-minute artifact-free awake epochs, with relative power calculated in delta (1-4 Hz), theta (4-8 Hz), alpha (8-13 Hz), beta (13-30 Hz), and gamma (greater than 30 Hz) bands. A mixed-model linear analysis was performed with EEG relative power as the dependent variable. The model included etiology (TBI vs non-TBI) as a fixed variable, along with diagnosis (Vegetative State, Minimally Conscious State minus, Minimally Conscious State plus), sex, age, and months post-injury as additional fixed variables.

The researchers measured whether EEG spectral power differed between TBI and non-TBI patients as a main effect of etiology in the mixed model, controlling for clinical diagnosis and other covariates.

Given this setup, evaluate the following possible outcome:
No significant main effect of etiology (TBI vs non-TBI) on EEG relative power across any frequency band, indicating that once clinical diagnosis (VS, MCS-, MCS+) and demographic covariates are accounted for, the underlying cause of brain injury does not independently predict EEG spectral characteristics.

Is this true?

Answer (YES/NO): YES